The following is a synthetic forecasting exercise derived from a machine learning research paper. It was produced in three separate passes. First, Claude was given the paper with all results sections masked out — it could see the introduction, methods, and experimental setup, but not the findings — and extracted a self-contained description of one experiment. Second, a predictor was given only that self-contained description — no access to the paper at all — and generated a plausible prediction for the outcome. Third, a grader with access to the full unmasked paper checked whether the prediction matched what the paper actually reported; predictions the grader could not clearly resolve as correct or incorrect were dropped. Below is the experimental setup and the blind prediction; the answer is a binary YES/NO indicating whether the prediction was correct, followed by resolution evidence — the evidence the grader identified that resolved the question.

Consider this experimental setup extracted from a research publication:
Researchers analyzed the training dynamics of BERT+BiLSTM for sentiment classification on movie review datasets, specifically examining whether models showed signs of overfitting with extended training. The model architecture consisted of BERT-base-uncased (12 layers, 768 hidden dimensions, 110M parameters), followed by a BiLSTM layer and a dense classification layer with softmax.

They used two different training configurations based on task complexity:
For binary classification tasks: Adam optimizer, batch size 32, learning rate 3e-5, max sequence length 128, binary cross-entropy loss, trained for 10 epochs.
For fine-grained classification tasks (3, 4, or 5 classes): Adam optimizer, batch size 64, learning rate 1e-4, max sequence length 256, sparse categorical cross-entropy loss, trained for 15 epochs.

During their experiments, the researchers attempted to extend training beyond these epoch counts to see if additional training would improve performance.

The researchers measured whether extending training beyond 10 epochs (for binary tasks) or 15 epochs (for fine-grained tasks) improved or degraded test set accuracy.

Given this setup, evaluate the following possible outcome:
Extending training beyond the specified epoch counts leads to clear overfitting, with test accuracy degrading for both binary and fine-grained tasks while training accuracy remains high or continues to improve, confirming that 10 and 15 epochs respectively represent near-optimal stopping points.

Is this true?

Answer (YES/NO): NO